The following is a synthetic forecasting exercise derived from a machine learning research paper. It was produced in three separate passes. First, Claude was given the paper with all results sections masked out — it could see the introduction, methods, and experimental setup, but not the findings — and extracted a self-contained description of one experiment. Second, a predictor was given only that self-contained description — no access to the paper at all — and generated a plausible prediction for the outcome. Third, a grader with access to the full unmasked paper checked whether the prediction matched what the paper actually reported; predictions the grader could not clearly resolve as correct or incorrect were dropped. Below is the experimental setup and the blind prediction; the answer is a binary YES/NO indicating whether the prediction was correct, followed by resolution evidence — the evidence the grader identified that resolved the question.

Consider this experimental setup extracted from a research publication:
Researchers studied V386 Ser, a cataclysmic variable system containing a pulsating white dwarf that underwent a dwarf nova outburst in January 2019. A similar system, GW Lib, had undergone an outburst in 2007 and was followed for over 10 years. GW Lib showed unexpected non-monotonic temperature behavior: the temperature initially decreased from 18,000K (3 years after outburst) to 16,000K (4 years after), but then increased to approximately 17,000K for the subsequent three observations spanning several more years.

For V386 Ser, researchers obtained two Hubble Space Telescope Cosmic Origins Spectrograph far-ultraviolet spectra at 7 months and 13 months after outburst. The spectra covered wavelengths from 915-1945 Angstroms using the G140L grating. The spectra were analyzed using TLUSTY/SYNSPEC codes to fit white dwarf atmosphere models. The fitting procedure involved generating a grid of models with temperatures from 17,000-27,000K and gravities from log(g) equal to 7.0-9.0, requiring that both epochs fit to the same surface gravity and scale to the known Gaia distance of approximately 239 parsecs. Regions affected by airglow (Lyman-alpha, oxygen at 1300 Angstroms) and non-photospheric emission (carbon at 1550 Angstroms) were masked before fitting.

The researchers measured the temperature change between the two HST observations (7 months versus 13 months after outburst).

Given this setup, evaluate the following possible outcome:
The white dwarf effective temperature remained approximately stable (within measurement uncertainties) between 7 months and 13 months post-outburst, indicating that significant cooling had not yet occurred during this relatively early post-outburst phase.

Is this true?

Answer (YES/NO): NO